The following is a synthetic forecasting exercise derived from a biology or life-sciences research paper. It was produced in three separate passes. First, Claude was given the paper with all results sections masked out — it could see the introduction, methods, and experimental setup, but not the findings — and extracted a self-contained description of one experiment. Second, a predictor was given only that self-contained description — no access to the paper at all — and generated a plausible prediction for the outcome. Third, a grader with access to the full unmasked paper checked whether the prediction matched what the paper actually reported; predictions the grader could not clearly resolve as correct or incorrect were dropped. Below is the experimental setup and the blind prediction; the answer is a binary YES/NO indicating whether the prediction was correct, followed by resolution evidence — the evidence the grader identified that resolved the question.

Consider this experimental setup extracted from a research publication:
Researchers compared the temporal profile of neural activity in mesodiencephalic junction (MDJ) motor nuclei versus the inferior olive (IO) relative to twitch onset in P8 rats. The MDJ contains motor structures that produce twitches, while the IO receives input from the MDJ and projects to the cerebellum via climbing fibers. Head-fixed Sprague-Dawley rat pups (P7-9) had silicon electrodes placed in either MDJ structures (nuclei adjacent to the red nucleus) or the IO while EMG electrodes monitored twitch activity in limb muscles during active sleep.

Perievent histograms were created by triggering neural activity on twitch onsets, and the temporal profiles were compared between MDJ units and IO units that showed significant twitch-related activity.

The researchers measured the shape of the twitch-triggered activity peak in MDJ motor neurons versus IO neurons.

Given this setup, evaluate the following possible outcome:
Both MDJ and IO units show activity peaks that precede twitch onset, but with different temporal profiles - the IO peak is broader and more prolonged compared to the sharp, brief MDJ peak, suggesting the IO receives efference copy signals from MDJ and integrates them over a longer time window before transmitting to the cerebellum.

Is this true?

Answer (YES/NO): NO